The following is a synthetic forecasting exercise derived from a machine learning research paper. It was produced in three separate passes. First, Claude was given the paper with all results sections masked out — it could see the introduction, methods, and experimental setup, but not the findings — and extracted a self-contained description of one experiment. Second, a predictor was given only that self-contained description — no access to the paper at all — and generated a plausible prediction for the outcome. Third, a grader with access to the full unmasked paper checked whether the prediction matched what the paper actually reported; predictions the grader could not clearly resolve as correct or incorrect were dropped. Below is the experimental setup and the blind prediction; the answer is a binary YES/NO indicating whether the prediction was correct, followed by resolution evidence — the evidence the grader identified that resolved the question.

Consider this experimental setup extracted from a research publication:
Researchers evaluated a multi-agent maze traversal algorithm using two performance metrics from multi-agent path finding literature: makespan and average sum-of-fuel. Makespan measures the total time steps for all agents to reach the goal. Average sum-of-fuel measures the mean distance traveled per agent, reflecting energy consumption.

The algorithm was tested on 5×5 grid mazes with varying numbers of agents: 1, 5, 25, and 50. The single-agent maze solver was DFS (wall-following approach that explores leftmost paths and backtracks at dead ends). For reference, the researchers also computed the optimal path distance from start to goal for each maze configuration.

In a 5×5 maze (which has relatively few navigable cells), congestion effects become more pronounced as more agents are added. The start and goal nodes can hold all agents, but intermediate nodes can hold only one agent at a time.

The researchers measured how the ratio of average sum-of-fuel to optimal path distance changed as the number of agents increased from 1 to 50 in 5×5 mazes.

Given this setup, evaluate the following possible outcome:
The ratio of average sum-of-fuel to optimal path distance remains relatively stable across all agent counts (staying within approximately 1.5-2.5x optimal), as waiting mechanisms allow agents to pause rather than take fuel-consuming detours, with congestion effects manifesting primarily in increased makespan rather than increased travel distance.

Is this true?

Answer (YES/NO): NO